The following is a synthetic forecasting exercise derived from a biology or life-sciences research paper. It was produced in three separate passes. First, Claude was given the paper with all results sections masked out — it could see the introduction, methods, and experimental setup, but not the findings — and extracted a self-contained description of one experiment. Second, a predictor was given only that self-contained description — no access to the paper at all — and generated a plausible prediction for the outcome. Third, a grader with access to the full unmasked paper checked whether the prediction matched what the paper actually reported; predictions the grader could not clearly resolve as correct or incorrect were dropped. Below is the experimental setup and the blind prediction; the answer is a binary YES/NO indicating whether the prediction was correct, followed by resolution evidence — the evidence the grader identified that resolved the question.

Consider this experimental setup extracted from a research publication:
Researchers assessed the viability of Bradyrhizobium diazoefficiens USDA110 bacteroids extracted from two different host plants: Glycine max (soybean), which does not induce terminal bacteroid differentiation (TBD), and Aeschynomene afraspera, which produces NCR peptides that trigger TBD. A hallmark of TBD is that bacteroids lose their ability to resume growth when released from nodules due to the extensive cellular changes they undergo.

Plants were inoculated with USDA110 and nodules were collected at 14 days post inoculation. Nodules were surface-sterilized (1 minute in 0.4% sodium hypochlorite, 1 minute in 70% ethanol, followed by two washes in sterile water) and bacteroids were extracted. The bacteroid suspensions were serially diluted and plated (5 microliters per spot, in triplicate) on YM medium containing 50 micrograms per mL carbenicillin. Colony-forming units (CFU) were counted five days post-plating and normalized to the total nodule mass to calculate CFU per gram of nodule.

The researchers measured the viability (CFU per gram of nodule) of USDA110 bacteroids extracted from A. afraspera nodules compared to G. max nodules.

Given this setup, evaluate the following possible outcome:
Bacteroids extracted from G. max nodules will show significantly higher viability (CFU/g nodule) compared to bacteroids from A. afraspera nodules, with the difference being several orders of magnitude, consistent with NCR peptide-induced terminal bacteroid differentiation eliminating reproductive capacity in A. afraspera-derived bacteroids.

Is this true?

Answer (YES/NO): YES